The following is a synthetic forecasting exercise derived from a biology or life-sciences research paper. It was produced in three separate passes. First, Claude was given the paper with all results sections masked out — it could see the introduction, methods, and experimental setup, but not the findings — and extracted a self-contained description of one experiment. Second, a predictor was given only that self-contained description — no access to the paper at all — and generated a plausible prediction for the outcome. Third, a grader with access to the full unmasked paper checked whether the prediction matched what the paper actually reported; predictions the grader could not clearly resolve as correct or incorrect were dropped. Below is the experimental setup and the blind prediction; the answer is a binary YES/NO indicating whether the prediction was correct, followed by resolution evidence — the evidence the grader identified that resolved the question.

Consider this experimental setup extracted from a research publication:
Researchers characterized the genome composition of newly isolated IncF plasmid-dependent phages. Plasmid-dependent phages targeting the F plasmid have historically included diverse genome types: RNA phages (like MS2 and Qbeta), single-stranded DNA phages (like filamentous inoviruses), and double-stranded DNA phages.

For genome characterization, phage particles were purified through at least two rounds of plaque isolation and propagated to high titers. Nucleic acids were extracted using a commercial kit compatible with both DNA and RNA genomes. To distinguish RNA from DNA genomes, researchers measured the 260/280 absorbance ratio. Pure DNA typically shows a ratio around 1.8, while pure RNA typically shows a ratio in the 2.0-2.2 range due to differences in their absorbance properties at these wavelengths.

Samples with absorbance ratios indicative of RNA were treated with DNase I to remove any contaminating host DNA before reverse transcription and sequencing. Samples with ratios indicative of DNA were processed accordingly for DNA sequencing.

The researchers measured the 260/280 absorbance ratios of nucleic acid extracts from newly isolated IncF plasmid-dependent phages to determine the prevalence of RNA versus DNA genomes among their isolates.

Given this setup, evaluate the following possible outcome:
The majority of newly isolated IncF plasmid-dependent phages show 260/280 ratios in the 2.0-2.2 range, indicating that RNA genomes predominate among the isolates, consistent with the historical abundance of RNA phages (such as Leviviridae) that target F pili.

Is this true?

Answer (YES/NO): YES